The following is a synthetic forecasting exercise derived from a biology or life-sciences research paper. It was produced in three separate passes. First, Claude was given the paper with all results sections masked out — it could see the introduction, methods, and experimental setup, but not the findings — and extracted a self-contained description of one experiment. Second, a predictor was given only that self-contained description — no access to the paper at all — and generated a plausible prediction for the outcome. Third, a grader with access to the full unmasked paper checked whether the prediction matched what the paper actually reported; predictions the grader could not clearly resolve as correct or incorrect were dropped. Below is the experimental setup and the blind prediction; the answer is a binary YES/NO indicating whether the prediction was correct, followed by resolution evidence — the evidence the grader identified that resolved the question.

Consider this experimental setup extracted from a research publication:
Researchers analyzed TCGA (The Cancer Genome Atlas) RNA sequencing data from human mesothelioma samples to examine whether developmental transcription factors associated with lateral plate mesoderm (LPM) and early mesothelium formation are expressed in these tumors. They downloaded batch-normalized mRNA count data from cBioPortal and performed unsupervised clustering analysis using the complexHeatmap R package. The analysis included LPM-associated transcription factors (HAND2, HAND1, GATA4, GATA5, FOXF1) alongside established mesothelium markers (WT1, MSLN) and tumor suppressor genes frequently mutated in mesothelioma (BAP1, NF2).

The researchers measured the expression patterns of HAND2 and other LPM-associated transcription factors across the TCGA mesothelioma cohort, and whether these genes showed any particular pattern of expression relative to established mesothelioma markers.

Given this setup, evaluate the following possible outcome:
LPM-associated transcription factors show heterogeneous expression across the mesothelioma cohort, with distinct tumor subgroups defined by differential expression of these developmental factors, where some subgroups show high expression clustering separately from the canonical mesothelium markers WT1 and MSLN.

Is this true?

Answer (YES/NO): NO